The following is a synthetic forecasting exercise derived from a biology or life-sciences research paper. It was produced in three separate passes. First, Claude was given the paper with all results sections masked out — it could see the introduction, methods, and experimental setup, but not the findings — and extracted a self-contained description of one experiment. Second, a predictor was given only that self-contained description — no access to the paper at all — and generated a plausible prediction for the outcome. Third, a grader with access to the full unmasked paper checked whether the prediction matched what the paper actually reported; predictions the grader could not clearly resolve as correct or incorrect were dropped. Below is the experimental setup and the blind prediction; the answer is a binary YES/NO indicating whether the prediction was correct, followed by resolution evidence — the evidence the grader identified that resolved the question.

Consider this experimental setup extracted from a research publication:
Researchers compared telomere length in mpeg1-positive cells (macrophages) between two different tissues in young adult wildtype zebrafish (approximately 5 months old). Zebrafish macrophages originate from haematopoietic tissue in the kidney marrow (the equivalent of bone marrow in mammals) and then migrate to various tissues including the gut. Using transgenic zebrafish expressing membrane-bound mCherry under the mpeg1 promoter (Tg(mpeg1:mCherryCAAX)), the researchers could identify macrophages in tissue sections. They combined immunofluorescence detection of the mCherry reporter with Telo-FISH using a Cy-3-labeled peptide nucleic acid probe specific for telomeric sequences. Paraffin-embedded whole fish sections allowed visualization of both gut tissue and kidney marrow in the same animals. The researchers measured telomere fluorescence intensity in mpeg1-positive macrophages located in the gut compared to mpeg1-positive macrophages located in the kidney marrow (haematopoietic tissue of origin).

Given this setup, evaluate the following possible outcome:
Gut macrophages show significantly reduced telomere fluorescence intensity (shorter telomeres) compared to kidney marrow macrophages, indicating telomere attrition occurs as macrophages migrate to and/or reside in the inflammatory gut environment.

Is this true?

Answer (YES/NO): NO